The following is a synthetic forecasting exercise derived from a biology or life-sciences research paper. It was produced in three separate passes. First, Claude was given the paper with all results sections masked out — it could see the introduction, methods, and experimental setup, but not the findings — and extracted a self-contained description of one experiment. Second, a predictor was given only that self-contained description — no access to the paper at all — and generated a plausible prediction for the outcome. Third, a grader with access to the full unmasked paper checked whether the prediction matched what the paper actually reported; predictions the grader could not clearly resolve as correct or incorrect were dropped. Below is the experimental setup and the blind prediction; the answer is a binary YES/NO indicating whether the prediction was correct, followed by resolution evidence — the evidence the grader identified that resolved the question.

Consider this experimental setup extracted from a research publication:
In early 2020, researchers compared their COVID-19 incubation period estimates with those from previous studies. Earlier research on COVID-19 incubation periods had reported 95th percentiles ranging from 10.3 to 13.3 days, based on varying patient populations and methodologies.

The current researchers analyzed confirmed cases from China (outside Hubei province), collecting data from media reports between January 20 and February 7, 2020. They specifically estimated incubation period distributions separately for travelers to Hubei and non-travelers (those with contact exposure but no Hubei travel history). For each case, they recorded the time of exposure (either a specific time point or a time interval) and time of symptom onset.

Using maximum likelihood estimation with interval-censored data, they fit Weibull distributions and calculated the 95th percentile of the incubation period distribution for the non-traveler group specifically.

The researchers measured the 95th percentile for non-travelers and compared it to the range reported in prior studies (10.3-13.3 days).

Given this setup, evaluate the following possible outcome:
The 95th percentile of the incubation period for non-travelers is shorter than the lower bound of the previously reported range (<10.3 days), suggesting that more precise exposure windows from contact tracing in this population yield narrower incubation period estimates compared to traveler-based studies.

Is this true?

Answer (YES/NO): NO